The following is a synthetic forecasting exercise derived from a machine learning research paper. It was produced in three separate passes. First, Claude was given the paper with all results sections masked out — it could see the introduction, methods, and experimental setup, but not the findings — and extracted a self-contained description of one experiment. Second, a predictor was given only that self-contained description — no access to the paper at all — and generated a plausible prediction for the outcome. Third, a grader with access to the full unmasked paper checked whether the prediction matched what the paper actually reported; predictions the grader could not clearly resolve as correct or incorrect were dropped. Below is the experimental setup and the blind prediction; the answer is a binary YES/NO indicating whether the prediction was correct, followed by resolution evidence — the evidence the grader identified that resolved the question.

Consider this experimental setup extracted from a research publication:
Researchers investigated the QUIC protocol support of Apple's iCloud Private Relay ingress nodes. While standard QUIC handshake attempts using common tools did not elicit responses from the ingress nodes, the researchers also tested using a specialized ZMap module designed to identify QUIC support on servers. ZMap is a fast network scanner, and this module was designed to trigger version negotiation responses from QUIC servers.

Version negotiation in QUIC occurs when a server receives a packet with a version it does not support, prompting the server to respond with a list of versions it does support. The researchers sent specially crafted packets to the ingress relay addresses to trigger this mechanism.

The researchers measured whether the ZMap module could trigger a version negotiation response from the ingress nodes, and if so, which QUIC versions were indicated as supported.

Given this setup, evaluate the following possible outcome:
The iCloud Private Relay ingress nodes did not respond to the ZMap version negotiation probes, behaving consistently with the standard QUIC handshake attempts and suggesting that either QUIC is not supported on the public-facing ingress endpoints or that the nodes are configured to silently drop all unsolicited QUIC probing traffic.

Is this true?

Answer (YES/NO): NO